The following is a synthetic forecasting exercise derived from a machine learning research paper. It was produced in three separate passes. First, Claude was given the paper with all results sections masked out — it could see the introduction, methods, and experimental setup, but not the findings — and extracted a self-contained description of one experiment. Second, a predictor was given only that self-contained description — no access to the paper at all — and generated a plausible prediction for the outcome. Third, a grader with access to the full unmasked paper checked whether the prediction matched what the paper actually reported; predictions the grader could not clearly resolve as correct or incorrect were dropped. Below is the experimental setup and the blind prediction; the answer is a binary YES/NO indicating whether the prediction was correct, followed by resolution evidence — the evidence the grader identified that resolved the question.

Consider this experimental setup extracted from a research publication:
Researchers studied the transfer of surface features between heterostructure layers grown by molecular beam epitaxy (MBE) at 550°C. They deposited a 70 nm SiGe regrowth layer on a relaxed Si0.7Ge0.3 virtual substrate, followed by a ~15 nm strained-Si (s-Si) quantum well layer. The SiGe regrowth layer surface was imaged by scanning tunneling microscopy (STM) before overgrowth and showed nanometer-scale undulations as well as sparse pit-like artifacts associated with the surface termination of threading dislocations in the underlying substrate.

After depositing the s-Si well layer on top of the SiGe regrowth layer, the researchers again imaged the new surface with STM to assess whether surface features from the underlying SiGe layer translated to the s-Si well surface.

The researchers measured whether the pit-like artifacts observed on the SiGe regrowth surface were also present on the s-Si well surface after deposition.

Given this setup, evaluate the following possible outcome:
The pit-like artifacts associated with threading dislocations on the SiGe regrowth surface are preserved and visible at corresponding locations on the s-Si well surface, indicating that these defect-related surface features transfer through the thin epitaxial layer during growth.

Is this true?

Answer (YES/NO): NO